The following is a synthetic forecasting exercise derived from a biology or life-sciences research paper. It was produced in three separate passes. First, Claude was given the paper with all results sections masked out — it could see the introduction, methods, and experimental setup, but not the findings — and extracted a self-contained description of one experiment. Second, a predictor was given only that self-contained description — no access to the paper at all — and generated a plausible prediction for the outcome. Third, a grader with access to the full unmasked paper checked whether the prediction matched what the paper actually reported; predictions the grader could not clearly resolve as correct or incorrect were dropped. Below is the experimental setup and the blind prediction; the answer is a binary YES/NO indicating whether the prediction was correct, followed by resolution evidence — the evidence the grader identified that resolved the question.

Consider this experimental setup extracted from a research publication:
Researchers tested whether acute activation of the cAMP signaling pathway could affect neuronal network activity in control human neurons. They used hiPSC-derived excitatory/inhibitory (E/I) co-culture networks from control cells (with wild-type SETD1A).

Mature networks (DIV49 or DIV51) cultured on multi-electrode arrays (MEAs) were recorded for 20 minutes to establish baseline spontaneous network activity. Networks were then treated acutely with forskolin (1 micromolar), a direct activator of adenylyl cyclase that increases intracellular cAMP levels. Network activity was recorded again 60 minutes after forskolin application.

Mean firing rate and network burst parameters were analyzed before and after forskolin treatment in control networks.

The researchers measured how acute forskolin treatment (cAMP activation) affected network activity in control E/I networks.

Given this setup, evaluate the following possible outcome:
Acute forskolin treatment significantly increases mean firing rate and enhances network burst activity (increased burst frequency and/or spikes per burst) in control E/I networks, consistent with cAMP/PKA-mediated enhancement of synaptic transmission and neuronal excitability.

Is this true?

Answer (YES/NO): NO